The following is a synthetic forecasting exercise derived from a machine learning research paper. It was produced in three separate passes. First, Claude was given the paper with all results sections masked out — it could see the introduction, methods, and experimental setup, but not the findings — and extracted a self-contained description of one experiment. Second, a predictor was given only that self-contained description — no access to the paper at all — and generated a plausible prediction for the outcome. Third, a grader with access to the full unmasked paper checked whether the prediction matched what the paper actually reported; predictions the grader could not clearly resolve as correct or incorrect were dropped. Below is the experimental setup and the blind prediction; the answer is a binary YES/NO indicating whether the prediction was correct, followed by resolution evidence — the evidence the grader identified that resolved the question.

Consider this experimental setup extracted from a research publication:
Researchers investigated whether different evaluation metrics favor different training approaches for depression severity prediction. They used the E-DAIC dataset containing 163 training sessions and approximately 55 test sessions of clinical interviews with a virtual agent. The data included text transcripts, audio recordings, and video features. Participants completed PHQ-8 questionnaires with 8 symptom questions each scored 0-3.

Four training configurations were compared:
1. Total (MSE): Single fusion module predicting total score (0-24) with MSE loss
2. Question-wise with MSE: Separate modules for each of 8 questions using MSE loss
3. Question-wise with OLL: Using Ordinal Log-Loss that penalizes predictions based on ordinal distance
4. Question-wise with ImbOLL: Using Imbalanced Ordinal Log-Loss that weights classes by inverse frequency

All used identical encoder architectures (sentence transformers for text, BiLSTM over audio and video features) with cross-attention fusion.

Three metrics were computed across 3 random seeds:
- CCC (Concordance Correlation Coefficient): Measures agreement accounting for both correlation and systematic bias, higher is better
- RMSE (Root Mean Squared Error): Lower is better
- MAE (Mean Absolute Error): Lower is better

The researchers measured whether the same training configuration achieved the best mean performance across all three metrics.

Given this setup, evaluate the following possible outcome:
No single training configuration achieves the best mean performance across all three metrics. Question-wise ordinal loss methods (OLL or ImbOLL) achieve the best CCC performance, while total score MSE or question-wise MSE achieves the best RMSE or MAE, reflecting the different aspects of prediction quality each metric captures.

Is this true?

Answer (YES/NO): NO